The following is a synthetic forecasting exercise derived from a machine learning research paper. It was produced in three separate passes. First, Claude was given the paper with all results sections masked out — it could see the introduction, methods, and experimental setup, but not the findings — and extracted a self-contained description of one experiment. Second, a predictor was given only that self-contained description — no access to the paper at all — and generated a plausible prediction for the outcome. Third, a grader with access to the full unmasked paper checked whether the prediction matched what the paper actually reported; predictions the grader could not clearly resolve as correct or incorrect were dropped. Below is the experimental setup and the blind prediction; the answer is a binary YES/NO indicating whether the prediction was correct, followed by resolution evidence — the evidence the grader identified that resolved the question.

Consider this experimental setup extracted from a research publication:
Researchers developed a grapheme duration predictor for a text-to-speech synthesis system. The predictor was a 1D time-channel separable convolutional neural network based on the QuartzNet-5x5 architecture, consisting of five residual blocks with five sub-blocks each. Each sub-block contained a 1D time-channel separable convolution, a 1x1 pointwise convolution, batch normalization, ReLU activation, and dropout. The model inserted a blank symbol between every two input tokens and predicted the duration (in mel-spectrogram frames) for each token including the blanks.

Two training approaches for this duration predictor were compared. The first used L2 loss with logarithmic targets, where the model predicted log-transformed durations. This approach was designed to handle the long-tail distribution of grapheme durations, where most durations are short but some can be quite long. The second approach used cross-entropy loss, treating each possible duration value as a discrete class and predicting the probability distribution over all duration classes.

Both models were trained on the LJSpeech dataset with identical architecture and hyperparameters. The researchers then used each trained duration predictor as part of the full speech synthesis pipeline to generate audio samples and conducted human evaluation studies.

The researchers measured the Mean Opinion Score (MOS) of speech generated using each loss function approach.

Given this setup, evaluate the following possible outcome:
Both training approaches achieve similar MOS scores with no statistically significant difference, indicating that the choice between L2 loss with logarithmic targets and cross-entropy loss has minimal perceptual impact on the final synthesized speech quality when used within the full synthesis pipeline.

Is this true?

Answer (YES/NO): NO